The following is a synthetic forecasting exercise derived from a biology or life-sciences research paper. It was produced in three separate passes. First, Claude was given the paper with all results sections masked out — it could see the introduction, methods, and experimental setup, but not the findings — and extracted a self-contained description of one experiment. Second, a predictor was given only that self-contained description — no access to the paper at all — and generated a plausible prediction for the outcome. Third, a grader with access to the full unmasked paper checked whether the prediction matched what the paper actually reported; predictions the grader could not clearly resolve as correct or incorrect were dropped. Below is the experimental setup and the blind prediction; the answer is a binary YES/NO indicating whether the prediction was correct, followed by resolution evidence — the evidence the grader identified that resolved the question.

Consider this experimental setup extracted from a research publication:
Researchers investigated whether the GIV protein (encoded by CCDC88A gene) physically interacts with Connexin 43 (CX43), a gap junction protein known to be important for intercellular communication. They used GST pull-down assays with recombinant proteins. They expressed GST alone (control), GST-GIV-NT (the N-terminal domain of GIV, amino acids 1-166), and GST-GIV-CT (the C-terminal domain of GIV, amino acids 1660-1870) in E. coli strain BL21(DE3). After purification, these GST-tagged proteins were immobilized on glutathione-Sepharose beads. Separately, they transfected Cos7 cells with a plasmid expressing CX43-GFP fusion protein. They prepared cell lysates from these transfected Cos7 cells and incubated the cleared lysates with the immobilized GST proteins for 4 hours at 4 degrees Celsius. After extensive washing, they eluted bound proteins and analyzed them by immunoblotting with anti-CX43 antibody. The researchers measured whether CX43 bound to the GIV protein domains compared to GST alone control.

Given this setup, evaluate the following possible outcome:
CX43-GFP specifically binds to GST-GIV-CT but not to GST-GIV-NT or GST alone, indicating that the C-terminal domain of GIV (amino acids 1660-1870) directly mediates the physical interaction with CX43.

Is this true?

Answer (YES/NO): NO